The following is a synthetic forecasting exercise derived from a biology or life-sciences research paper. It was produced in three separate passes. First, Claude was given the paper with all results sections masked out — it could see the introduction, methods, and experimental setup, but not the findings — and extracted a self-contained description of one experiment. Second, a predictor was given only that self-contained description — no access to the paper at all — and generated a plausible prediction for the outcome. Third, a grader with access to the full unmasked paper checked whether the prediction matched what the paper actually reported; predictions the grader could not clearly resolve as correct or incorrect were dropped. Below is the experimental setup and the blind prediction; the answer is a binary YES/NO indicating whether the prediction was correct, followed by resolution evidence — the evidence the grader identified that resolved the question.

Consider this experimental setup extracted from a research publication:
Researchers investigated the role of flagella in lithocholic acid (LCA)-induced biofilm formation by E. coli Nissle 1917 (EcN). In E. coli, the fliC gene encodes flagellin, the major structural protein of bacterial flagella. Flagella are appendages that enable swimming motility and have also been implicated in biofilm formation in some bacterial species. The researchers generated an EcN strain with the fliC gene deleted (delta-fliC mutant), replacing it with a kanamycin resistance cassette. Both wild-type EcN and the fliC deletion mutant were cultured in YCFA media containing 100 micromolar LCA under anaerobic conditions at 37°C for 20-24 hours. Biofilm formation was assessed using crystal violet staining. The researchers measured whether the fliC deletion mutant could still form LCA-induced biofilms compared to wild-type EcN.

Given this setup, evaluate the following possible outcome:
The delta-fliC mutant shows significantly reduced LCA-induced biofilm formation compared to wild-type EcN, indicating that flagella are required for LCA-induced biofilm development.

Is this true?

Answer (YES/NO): NO